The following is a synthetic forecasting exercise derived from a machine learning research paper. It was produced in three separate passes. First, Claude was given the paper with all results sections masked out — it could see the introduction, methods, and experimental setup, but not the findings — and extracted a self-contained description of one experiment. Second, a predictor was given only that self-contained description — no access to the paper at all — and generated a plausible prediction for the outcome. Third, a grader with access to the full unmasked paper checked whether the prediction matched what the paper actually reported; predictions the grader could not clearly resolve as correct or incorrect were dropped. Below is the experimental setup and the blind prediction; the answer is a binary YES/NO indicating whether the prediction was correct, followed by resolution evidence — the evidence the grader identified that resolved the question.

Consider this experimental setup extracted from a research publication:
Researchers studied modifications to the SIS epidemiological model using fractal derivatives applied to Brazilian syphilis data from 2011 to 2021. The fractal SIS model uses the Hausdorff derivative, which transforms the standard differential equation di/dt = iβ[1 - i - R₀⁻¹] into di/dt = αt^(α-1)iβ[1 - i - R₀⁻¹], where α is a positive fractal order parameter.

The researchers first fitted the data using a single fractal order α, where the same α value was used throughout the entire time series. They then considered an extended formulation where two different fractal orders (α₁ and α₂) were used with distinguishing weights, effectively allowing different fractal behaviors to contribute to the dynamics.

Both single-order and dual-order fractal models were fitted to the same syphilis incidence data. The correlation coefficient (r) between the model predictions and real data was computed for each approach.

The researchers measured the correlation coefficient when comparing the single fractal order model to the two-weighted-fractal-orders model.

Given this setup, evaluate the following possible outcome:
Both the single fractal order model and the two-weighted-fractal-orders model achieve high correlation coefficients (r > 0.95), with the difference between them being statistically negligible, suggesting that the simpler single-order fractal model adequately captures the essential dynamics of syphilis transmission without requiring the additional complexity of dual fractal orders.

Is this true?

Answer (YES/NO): NO